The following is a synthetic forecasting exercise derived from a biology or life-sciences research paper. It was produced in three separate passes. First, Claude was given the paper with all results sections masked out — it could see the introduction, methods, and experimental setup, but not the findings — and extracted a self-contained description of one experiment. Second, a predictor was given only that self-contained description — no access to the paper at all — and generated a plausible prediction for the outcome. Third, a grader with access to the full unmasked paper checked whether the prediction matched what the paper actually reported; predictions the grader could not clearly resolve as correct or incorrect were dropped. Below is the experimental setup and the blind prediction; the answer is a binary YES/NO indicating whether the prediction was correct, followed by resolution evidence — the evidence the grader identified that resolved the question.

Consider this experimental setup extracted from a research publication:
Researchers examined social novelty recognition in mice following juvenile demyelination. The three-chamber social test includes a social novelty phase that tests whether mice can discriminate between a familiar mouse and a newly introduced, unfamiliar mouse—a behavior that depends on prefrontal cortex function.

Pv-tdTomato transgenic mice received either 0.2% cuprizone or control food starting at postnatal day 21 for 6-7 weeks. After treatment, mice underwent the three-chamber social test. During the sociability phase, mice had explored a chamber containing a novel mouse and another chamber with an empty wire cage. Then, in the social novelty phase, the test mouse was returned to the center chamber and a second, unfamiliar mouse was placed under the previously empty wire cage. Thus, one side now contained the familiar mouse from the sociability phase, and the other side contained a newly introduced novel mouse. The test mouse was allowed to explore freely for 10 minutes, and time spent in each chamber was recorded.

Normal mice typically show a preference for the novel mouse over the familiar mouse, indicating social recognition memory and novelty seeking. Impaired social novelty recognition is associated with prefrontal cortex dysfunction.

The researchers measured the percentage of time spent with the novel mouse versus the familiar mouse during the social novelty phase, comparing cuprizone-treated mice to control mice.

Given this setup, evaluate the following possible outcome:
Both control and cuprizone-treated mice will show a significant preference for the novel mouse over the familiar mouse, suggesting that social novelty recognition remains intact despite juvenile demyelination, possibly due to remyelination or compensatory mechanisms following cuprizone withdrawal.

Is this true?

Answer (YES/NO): YES